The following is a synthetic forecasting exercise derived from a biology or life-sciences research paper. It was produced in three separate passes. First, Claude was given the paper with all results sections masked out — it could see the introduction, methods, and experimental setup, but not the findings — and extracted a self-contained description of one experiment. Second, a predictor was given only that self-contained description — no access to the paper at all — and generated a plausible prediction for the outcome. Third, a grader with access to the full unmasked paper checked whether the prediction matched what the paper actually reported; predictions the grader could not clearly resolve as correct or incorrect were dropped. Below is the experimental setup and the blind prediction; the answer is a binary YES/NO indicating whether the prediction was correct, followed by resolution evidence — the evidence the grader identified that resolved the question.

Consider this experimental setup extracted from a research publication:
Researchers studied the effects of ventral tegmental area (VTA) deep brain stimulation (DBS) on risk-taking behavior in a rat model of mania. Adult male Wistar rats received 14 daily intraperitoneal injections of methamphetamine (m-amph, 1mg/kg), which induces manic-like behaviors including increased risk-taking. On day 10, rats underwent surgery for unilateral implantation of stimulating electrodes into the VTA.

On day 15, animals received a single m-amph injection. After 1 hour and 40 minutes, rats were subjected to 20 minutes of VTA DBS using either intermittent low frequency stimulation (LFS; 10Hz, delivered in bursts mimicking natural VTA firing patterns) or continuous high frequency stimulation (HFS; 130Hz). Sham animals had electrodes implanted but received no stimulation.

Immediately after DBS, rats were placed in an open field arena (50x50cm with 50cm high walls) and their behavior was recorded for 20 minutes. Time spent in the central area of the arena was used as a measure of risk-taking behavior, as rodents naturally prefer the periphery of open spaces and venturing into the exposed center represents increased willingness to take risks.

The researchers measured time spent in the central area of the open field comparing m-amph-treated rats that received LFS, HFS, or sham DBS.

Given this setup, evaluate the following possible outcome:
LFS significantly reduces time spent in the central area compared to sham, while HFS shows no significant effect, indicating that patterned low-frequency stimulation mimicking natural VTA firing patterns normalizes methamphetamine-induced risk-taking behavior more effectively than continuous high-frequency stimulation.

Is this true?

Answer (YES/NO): NO